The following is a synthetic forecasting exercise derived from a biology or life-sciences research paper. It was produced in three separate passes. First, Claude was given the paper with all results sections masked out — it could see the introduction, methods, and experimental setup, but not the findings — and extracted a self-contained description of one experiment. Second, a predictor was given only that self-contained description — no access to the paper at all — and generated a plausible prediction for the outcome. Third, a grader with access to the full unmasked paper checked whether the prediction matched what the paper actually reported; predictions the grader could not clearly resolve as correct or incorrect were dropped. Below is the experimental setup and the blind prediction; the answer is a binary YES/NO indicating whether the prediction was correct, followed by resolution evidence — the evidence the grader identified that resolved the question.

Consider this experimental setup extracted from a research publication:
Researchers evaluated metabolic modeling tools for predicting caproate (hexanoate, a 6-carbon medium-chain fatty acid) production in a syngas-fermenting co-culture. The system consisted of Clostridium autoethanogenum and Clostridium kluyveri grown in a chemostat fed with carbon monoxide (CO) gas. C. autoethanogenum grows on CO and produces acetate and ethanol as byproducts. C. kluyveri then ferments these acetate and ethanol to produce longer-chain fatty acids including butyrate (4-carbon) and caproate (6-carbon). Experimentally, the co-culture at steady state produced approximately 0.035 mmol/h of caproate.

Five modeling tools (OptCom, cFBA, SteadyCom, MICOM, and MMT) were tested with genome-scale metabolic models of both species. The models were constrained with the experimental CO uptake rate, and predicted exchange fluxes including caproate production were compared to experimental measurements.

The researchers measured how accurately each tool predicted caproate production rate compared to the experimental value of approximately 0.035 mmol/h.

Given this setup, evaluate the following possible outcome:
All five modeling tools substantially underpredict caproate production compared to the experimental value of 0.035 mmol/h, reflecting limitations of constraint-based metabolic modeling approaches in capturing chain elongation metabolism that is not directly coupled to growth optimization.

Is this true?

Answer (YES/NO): NO